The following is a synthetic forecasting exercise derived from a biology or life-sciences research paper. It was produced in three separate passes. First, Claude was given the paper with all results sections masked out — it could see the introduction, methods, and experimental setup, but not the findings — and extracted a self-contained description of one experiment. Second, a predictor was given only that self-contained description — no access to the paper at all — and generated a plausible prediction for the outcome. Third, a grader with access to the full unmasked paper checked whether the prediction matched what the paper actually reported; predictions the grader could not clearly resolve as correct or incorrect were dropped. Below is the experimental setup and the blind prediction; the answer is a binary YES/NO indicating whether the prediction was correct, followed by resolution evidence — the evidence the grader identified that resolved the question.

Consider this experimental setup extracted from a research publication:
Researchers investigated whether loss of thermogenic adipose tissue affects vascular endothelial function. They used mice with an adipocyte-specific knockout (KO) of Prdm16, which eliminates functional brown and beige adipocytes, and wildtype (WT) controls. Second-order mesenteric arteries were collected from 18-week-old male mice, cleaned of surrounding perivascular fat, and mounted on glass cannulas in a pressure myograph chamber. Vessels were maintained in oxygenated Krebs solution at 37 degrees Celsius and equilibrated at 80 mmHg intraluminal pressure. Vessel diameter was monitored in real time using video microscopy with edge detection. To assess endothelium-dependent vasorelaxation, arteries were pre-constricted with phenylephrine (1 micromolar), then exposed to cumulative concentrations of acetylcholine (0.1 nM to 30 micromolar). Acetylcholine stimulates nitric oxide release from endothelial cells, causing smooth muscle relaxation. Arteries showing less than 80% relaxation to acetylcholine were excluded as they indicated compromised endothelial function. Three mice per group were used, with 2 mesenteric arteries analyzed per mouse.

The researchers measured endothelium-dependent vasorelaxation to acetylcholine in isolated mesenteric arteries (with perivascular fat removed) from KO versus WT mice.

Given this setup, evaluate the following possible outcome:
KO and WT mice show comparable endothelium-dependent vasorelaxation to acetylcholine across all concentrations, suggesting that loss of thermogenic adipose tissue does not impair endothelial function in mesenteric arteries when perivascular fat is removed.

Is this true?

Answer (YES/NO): YES